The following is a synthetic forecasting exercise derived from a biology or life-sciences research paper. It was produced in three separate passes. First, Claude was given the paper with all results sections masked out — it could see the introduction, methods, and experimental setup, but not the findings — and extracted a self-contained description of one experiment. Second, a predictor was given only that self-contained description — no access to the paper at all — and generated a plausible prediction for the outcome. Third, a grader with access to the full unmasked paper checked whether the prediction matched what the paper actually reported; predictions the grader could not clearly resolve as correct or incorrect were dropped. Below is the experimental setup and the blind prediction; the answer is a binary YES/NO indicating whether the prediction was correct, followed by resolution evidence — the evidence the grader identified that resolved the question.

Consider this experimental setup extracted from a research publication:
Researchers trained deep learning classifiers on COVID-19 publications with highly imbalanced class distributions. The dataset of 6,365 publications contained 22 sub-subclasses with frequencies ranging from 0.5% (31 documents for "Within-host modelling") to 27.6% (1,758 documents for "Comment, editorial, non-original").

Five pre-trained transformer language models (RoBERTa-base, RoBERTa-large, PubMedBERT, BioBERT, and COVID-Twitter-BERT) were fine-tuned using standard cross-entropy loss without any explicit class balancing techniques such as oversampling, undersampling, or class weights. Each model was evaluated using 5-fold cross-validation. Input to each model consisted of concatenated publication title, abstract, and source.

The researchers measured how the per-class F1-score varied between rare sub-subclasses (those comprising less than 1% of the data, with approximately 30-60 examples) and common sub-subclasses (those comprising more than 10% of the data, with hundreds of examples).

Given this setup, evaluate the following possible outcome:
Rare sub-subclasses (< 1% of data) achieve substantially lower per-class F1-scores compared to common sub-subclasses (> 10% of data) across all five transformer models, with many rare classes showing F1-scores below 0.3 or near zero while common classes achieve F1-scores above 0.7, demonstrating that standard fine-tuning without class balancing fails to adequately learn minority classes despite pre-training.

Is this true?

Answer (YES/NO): NO